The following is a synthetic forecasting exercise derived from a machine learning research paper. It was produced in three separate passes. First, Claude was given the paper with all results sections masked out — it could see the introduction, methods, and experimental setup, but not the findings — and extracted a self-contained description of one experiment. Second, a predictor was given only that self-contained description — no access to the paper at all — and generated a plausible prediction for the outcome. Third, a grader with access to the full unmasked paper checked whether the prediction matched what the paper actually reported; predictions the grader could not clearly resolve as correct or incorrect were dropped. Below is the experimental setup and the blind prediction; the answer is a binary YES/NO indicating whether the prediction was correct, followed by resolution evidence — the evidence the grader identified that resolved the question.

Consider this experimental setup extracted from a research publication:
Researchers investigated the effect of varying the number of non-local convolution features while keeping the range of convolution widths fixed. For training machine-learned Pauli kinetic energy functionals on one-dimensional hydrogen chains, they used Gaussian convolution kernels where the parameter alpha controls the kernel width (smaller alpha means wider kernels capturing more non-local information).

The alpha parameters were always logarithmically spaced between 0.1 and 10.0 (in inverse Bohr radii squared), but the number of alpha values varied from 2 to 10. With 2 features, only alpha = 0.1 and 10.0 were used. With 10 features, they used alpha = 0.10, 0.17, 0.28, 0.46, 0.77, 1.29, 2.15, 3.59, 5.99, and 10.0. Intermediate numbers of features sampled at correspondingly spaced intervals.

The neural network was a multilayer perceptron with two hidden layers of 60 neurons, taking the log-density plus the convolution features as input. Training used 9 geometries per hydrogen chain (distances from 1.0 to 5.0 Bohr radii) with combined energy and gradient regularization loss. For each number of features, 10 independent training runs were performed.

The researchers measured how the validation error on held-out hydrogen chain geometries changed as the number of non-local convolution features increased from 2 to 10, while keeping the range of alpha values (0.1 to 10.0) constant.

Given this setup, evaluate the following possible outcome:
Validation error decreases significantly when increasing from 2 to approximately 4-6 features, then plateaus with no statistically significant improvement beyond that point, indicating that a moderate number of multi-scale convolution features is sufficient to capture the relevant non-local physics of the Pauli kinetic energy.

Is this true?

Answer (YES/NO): YES